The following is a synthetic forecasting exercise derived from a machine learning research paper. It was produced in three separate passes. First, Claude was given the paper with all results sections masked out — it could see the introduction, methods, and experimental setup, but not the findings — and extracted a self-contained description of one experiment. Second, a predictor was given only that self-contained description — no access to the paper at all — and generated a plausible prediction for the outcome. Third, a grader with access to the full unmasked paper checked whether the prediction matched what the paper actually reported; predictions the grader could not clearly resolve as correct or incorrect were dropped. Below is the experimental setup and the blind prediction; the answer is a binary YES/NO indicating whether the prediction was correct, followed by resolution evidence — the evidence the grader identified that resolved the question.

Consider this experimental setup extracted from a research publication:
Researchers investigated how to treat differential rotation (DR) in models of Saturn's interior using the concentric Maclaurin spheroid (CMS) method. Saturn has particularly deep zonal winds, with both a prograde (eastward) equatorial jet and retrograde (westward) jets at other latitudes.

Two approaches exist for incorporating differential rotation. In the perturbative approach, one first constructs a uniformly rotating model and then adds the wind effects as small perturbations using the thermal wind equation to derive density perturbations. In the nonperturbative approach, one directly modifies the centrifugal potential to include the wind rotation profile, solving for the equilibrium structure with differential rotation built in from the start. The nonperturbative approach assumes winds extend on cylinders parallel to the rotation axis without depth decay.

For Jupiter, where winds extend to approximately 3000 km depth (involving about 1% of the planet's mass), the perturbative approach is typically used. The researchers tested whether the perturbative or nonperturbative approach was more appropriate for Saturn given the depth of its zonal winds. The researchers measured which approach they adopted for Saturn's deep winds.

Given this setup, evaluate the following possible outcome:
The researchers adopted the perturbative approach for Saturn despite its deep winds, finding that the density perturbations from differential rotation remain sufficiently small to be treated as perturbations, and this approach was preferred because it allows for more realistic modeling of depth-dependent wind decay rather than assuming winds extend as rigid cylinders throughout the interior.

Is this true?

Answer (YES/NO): NO